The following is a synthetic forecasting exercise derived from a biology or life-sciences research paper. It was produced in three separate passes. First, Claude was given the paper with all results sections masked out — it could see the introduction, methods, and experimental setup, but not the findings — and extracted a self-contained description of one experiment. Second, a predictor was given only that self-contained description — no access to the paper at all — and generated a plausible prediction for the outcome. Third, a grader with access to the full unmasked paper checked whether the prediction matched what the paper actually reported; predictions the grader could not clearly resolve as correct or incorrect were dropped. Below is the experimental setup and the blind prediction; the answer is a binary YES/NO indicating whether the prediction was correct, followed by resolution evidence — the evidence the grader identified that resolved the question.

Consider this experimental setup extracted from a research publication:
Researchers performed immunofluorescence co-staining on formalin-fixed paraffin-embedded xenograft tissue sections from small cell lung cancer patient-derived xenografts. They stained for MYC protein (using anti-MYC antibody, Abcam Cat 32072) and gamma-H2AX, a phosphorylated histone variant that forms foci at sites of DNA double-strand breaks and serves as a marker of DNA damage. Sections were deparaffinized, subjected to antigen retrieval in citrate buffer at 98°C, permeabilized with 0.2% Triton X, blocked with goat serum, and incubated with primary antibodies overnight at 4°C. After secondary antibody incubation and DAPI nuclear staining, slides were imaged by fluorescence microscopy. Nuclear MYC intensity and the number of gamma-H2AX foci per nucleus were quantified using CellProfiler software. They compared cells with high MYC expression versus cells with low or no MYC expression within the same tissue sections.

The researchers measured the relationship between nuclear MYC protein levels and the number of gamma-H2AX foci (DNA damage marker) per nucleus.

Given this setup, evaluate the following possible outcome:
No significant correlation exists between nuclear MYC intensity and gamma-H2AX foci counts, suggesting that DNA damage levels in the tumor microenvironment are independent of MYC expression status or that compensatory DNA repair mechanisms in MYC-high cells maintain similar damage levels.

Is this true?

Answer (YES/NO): NO